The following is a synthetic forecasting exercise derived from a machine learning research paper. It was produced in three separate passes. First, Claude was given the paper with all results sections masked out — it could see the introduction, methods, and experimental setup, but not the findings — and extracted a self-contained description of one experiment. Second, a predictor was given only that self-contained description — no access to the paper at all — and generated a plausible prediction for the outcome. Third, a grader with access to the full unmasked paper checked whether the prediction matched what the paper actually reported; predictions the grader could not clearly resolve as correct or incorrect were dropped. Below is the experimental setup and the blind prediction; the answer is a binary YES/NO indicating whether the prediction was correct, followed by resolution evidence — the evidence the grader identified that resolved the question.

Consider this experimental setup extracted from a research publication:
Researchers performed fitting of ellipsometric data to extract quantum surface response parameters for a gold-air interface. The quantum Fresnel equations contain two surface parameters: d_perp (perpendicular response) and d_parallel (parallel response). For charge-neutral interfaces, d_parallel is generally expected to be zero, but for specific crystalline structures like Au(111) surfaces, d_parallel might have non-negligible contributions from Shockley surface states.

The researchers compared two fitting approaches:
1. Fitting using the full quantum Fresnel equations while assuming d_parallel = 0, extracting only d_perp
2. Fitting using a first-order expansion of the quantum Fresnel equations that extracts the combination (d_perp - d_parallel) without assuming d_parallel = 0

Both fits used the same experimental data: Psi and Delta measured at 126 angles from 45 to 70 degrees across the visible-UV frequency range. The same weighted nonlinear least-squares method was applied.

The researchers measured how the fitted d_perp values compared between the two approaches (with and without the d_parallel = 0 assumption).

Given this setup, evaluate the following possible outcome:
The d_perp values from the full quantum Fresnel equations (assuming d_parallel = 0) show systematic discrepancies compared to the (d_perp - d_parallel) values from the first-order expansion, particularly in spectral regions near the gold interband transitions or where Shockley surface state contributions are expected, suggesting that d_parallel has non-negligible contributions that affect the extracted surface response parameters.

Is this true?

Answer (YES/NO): NO